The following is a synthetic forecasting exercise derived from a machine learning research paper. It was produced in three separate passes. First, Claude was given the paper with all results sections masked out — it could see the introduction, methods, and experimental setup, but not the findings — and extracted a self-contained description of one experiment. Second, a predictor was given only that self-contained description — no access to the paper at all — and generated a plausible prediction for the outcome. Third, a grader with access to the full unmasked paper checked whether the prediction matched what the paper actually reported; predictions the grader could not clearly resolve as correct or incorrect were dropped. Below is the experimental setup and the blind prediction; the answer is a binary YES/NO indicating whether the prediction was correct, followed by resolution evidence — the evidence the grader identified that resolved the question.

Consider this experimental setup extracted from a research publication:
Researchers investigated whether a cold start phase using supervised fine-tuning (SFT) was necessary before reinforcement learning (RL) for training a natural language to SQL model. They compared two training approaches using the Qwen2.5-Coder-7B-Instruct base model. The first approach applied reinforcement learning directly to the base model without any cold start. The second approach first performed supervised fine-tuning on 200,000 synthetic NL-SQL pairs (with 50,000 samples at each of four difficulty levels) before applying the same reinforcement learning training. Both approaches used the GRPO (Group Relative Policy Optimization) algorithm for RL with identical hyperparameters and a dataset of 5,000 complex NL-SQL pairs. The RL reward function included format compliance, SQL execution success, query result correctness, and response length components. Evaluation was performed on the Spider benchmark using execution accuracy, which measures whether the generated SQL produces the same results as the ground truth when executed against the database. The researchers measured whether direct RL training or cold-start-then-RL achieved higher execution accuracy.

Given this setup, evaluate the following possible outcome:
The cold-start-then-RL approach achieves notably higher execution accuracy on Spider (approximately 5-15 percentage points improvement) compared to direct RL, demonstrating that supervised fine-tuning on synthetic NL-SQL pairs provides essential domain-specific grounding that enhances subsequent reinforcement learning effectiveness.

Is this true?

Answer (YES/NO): NO